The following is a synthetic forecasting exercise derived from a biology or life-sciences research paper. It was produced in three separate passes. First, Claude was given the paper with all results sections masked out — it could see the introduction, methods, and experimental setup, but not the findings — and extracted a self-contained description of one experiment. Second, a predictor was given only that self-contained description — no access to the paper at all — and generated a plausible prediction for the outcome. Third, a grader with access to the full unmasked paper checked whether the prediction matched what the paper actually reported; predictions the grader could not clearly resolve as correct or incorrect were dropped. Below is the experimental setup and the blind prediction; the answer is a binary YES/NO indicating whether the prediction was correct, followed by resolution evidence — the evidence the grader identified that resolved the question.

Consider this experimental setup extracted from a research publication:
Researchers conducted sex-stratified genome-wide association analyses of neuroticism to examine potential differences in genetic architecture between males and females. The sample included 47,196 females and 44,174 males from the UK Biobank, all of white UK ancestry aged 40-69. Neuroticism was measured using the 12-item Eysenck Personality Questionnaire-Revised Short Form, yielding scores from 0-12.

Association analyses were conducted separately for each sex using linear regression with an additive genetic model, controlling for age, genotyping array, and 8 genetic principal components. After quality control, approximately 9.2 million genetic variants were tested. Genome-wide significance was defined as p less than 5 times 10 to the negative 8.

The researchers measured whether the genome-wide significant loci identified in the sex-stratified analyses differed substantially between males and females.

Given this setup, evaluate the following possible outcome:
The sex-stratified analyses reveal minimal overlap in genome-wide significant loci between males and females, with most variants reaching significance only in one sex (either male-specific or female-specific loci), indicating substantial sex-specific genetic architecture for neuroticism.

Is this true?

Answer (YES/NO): NO